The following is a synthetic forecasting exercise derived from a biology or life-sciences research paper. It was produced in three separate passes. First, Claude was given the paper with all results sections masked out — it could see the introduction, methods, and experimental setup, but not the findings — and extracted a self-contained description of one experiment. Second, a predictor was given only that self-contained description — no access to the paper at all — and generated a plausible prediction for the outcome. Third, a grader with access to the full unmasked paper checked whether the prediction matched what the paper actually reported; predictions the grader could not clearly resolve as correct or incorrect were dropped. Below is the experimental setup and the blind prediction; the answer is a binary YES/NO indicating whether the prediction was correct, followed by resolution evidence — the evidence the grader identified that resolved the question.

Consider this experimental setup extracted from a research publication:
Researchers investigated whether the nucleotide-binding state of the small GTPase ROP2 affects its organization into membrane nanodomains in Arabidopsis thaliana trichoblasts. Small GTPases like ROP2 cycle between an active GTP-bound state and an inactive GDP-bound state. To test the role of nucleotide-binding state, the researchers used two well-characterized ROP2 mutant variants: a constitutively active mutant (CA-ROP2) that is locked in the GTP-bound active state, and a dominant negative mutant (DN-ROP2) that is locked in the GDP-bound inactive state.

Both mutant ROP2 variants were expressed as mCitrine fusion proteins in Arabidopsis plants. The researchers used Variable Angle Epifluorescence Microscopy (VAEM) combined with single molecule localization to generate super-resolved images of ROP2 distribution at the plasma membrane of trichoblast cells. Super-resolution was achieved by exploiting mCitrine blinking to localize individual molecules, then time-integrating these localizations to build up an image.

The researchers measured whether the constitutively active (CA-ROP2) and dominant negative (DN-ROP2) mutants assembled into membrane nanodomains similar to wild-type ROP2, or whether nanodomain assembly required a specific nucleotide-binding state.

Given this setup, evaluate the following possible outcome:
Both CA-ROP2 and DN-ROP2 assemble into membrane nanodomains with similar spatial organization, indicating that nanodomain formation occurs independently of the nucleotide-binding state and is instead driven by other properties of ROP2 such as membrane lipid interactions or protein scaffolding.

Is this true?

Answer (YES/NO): YES